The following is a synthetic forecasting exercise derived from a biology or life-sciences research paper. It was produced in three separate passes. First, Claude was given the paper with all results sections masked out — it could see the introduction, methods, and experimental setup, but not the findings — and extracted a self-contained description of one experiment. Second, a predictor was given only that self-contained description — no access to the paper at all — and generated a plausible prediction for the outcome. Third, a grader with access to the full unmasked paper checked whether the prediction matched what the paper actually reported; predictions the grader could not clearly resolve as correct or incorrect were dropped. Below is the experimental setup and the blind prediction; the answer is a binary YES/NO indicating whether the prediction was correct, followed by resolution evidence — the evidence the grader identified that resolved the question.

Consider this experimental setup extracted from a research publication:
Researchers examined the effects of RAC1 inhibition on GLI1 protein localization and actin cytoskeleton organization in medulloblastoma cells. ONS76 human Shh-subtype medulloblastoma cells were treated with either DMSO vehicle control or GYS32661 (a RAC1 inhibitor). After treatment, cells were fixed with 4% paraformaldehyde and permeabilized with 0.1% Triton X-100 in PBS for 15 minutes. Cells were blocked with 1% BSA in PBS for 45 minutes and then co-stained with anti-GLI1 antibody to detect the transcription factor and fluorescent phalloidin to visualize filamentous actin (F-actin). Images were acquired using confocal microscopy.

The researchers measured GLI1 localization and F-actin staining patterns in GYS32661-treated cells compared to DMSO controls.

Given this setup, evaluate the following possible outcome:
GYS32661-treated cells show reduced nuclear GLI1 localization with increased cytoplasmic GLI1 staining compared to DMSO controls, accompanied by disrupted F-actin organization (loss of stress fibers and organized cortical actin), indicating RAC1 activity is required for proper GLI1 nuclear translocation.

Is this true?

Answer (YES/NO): NO